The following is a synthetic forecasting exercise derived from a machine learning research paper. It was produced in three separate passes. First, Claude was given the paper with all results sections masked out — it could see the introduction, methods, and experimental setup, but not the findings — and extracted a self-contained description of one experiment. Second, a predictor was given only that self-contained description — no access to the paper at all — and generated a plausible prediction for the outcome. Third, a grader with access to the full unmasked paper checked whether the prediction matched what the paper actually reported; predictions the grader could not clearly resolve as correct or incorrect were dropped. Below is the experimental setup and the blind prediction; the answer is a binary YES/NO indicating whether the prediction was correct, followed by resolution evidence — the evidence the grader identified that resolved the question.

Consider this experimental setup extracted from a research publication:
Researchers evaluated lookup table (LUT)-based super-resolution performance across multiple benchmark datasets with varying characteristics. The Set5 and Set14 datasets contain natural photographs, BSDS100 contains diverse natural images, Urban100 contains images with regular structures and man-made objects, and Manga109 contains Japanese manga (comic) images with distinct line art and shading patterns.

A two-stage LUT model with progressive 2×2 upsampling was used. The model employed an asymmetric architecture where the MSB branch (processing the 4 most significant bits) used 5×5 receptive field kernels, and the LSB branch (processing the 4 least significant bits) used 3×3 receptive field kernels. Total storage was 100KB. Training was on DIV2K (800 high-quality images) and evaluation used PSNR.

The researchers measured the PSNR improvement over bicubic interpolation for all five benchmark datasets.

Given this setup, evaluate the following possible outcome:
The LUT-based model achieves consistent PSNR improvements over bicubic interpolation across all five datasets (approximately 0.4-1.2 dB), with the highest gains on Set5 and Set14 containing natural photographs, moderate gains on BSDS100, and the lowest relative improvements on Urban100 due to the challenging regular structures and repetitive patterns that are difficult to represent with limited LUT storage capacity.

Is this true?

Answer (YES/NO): NO